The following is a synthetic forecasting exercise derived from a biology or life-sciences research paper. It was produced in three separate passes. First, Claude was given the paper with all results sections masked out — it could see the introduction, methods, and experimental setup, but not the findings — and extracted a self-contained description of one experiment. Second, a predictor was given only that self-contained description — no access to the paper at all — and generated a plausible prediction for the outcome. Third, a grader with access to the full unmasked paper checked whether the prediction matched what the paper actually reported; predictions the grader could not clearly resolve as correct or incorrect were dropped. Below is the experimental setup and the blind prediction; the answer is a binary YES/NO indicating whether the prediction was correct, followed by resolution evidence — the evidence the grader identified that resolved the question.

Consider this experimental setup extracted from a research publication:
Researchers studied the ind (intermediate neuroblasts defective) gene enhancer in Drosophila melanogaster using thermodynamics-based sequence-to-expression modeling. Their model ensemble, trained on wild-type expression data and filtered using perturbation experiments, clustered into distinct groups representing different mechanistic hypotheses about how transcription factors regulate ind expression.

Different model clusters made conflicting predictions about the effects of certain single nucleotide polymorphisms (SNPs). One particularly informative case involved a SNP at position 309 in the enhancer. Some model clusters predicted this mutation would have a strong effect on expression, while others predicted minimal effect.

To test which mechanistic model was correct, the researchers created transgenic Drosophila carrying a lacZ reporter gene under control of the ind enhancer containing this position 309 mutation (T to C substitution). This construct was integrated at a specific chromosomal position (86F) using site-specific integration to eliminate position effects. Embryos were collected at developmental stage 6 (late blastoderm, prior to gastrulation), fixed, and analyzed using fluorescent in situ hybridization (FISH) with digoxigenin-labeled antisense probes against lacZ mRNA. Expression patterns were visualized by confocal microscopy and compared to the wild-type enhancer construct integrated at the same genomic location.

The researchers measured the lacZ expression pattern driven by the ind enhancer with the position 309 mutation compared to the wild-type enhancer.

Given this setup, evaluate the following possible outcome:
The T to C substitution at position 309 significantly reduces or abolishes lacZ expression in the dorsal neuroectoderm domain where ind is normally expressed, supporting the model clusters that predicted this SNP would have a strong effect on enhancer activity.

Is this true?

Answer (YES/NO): NO